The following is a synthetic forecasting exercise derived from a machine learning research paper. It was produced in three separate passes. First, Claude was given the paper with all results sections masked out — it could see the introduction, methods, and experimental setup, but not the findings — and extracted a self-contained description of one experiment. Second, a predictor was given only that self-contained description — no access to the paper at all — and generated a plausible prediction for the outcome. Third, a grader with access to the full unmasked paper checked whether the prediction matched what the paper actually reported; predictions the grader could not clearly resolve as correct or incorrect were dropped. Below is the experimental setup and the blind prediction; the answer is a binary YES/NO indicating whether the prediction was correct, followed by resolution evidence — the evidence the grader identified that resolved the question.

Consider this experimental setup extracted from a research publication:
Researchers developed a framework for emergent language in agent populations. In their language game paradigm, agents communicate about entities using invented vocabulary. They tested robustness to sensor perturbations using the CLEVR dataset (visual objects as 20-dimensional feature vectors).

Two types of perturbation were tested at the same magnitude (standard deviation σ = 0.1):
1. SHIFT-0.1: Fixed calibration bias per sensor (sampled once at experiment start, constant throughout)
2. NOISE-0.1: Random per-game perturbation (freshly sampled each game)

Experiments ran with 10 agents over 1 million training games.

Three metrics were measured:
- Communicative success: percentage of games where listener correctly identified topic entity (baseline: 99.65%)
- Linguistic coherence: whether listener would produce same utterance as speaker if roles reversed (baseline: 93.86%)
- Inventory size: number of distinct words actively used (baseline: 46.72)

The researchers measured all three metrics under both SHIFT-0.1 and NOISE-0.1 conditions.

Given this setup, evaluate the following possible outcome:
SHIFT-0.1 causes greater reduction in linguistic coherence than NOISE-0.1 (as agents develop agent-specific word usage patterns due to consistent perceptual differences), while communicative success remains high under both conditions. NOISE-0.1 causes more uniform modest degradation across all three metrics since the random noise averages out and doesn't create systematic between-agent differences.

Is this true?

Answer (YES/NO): NO